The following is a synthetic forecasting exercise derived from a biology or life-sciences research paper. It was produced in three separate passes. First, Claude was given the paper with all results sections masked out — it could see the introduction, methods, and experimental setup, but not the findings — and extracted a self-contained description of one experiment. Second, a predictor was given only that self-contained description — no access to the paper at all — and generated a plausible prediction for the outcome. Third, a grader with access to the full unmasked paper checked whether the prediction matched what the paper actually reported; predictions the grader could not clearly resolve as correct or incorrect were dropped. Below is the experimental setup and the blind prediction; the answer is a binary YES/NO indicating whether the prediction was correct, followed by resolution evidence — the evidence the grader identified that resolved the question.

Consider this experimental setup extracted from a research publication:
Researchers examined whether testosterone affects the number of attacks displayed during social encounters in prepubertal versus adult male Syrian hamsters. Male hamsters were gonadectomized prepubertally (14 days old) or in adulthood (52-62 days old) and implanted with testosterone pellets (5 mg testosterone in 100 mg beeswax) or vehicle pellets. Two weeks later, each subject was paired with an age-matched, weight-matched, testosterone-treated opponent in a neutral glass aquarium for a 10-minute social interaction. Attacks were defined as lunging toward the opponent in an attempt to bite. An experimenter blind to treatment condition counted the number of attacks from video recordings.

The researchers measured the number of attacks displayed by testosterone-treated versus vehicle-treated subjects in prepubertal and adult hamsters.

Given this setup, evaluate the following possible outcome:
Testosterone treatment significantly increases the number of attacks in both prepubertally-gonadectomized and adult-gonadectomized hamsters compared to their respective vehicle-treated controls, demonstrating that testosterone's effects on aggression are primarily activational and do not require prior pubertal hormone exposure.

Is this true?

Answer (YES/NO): NO